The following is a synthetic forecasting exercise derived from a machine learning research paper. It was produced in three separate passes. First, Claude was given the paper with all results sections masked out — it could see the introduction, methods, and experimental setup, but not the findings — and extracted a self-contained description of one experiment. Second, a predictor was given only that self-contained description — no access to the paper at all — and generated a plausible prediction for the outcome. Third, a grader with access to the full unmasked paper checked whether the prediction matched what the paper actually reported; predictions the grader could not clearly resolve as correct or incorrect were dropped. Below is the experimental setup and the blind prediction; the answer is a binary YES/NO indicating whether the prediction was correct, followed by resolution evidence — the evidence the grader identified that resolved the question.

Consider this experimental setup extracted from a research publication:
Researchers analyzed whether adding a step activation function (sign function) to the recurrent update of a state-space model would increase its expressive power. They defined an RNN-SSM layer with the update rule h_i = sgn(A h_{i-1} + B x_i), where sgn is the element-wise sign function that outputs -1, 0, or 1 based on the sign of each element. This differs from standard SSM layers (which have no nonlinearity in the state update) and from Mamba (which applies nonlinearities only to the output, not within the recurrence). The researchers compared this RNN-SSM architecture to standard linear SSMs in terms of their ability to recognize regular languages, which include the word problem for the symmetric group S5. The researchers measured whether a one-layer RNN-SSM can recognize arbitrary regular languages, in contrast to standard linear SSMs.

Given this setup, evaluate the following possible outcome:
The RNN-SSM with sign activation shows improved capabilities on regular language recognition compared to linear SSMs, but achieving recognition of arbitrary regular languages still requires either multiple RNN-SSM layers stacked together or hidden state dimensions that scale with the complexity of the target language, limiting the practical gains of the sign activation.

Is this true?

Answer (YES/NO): NO